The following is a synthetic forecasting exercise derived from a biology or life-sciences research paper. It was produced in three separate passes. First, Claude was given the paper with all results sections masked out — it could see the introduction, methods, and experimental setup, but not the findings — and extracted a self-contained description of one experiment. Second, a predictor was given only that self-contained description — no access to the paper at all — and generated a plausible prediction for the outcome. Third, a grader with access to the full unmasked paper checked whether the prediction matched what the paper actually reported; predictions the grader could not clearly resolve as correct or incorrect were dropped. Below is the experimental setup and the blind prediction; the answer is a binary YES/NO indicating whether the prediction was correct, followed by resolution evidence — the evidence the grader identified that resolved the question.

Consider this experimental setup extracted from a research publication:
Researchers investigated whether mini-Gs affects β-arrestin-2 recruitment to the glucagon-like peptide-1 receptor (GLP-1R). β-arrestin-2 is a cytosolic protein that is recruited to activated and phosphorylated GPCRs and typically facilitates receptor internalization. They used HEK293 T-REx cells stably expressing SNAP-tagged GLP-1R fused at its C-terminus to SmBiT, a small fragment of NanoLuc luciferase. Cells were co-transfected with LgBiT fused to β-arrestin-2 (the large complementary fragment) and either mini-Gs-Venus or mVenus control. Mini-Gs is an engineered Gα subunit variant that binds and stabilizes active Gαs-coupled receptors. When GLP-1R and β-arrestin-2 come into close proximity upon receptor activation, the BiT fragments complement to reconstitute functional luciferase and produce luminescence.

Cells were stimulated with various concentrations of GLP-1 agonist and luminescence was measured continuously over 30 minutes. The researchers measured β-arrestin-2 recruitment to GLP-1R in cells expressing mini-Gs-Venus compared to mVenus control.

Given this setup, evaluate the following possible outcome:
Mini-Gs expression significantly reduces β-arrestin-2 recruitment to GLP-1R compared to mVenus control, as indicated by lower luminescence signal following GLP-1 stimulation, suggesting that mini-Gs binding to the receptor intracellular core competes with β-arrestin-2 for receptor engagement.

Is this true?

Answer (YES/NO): YES